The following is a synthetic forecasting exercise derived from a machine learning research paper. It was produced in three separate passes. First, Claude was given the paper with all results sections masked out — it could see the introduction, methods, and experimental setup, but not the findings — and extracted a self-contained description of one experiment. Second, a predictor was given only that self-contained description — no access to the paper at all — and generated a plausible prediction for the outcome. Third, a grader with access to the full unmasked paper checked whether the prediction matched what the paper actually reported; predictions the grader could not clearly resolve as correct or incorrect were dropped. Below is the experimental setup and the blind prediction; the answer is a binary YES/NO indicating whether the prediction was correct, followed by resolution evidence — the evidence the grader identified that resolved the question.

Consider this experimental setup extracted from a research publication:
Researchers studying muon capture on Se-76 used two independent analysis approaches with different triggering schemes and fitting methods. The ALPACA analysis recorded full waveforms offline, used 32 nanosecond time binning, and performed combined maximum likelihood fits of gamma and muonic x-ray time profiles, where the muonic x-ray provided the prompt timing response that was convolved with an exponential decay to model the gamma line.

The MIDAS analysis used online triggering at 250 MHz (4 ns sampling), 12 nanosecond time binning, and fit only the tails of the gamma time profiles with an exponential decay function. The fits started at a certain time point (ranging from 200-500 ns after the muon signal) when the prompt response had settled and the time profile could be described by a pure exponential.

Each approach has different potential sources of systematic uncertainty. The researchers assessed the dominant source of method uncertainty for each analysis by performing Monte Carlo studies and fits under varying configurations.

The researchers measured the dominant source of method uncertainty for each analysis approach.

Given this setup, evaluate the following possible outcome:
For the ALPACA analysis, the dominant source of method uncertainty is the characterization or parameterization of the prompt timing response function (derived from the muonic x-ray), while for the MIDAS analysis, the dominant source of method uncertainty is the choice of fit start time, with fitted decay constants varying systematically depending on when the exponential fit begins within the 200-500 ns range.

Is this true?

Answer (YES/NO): NO